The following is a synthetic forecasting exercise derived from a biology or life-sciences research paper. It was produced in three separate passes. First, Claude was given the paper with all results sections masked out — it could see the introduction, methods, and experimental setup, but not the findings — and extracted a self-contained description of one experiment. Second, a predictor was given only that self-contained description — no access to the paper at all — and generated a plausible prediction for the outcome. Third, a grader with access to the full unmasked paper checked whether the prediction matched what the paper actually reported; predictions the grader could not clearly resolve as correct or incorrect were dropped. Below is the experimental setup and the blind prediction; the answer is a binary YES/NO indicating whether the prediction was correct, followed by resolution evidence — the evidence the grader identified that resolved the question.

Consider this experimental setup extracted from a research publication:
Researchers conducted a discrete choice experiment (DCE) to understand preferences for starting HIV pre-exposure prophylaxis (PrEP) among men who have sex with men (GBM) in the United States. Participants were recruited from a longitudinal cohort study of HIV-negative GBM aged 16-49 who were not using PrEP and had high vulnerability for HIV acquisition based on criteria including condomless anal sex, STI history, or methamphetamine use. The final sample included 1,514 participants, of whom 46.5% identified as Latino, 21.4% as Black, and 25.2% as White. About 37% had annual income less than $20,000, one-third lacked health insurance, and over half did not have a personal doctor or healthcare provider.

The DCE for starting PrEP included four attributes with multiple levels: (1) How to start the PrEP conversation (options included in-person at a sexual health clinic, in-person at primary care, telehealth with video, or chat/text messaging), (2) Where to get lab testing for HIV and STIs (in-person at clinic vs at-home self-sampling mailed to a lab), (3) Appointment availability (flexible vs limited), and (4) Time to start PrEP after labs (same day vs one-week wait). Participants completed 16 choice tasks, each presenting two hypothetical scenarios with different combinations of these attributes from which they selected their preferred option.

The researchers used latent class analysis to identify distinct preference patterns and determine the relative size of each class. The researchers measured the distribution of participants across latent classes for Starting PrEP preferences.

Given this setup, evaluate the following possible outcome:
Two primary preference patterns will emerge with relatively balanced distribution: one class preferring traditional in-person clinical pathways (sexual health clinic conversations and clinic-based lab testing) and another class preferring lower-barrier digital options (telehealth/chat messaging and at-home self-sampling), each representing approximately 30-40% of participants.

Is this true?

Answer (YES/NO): NO